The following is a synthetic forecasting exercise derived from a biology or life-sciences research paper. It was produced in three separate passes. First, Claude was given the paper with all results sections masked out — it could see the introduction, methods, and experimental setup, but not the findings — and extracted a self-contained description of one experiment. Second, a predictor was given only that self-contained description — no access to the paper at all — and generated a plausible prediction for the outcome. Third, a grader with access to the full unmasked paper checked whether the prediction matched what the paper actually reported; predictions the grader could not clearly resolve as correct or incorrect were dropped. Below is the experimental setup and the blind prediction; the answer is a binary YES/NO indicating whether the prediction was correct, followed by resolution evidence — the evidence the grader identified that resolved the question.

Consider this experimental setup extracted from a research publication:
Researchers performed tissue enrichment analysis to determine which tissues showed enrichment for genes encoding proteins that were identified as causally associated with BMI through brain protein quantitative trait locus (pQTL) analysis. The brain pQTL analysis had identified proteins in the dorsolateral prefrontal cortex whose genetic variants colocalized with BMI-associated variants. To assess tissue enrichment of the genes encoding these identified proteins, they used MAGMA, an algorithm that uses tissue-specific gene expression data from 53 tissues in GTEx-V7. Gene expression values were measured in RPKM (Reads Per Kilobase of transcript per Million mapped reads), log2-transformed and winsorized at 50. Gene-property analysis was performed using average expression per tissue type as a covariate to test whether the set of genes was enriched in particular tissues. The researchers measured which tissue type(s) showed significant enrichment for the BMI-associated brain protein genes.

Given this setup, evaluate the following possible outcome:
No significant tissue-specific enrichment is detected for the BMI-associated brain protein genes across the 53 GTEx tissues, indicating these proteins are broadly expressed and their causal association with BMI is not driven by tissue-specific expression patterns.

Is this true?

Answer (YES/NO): NO